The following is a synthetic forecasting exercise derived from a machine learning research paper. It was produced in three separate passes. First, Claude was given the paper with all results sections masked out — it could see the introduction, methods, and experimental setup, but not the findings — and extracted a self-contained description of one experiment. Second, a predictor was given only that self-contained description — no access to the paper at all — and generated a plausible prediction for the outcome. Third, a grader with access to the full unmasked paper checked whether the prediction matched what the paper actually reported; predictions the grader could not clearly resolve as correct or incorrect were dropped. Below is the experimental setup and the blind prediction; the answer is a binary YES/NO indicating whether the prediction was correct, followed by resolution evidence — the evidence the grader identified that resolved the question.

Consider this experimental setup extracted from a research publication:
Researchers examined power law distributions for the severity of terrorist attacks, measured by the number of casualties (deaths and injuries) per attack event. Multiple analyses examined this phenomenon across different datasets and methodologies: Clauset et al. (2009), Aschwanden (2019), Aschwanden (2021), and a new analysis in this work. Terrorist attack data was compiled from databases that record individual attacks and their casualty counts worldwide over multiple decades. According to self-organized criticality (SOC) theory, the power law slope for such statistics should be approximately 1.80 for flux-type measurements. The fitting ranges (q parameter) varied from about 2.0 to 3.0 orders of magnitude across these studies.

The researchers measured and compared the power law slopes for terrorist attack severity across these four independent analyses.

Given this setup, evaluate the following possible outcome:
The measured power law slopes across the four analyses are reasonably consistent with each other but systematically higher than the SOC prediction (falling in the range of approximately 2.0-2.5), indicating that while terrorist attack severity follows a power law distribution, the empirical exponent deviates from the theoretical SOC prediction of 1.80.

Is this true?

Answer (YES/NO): NO